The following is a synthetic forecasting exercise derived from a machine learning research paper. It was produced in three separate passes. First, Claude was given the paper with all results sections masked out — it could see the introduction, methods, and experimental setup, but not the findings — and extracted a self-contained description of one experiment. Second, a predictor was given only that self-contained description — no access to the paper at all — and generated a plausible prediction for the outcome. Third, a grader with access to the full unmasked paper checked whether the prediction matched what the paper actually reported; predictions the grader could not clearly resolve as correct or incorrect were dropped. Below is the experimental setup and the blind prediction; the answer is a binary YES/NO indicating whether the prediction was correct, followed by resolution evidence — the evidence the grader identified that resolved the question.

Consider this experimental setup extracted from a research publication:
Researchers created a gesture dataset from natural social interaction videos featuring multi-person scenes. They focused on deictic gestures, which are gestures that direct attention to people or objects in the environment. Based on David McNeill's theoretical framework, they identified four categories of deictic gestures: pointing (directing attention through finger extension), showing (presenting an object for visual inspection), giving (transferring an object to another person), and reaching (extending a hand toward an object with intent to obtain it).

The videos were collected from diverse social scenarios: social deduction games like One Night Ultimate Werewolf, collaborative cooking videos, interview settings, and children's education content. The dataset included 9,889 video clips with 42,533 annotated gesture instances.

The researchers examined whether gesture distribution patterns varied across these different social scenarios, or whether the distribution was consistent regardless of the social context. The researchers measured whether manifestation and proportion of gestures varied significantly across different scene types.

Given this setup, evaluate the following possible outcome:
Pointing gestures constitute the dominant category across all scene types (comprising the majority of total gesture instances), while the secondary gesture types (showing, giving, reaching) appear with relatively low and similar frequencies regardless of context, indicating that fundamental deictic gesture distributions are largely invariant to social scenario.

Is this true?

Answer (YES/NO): NO